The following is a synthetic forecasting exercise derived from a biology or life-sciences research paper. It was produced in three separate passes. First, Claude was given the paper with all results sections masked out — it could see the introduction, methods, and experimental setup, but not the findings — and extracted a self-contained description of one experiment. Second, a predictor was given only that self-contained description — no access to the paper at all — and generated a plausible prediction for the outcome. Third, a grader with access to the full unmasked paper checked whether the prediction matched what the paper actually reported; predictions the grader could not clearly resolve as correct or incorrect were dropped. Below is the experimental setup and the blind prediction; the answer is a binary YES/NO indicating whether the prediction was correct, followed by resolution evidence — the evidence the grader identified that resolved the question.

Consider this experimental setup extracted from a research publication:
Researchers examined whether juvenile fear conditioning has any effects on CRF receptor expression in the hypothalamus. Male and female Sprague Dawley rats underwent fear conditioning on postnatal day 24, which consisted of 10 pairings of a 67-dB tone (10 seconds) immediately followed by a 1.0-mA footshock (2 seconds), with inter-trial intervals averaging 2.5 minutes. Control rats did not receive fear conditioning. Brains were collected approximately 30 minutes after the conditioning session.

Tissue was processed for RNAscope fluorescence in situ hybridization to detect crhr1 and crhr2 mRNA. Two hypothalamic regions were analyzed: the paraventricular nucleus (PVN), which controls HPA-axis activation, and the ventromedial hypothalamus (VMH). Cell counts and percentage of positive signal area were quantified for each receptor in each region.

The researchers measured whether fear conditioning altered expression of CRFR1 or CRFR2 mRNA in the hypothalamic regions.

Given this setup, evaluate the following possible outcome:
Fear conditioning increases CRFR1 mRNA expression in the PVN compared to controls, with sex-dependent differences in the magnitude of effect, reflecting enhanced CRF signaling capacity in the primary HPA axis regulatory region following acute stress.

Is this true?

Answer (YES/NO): NO